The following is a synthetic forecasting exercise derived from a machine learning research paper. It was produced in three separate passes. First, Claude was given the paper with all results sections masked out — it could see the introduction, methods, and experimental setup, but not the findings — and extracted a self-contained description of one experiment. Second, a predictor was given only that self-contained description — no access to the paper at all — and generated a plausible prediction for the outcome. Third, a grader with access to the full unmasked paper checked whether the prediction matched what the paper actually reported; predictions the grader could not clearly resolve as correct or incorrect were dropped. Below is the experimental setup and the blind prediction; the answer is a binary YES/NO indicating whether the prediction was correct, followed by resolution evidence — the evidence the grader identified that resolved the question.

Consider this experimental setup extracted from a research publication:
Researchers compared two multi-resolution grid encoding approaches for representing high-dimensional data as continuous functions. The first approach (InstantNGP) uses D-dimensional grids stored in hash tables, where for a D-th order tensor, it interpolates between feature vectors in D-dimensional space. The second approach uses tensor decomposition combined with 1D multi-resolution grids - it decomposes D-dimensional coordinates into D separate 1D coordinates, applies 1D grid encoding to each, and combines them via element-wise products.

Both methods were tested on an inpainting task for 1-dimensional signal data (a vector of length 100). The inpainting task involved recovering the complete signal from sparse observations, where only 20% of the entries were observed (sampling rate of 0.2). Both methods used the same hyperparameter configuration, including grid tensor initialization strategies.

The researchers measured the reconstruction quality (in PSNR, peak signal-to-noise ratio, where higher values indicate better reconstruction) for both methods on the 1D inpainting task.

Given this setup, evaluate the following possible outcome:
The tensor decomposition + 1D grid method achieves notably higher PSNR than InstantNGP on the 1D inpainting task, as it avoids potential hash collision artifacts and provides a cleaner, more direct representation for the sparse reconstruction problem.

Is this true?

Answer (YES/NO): NO